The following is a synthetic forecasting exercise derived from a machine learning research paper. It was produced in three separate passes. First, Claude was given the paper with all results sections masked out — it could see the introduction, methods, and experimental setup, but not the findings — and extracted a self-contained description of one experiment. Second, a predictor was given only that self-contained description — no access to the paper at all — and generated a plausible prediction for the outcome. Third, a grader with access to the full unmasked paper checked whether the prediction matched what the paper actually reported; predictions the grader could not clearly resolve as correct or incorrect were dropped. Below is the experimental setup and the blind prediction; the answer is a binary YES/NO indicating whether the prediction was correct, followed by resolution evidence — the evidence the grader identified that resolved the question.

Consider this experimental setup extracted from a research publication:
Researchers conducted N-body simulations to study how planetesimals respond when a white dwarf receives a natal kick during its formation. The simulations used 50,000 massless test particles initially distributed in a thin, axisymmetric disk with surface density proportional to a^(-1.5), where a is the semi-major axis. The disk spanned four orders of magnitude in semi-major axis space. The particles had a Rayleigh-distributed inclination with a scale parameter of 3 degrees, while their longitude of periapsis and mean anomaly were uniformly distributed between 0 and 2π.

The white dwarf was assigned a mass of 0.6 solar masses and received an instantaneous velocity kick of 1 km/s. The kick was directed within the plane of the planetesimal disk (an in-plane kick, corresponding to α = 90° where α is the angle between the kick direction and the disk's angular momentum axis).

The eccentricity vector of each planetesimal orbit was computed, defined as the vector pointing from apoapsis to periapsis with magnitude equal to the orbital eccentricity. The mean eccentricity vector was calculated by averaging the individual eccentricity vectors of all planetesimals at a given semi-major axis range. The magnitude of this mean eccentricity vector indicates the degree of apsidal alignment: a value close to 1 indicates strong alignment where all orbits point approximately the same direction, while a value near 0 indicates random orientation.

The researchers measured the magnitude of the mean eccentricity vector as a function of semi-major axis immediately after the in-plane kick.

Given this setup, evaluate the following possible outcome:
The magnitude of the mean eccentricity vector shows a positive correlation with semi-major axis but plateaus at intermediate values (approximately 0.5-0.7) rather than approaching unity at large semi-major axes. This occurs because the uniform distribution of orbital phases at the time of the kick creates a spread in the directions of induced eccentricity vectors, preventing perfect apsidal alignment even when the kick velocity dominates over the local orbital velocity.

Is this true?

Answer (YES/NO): NO